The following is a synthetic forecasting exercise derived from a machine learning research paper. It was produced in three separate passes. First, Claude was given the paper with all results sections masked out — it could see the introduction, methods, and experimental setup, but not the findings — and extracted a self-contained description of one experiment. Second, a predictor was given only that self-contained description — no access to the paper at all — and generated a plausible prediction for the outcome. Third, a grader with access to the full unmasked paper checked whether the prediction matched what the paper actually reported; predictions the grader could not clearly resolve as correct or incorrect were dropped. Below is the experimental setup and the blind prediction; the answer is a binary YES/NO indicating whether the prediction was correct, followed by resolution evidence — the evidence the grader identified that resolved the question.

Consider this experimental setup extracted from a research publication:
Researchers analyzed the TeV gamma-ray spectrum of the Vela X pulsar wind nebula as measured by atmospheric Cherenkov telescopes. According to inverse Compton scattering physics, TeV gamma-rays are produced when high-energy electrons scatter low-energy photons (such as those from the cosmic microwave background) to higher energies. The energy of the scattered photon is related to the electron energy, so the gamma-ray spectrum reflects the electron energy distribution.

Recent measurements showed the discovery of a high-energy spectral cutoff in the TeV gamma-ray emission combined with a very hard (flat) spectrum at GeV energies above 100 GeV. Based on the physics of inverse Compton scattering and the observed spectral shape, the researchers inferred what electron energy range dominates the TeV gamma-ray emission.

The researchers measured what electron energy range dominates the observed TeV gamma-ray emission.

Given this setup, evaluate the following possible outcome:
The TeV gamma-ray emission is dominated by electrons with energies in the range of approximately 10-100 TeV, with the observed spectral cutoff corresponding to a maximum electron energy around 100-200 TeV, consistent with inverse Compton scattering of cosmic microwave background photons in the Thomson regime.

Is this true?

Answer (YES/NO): NO